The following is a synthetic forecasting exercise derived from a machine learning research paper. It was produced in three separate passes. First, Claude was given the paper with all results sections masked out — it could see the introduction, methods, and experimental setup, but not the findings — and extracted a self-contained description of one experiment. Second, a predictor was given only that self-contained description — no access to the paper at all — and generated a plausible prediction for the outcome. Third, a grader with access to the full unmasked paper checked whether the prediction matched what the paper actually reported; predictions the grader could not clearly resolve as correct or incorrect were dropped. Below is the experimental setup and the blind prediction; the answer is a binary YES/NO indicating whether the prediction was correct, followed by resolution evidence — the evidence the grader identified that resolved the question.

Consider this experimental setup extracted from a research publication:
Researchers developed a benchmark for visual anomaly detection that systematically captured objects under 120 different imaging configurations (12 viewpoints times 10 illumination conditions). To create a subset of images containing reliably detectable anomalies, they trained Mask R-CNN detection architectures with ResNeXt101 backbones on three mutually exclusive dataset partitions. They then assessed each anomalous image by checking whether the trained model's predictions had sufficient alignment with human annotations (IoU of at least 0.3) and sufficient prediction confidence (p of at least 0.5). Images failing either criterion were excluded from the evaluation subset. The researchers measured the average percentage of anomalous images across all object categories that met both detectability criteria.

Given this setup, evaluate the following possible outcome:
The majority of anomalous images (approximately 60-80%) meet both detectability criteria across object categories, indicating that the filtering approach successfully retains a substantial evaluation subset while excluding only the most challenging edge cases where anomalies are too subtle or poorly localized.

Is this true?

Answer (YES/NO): YES